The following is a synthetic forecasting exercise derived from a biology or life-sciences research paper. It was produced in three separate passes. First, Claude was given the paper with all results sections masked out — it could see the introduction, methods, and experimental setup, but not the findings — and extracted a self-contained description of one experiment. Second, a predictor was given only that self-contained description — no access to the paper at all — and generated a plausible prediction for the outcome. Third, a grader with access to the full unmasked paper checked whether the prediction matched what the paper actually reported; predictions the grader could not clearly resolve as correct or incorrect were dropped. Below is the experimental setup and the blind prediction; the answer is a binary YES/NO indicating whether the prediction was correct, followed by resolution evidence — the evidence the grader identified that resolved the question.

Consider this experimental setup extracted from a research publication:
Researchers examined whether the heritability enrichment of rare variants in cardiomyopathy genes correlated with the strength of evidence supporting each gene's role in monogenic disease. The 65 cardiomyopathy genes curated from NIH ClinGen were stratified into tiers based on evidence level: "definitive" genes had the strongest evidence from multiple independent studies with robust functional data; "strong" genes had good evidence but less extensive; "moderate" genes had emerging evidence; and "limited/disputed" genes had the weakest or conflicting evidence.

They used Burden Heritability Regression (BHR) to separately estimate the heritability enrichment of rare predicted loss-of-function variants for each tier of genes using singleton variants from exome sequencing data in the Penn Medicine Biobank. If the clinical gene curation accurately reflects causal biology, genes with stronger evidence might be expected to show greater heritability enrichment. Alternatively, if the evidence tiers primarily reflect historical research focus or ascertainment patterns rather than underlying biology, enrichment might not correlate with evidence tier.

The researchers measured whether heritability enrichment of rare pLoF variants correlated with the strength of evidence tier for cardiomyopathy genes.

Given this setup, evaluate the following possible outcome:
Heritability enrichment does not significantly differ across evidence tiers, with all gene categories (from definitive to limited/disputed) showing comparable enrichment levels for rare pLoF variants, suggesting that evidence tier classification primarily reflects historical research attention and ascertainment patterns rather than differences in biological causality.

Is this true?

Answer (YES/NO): NO